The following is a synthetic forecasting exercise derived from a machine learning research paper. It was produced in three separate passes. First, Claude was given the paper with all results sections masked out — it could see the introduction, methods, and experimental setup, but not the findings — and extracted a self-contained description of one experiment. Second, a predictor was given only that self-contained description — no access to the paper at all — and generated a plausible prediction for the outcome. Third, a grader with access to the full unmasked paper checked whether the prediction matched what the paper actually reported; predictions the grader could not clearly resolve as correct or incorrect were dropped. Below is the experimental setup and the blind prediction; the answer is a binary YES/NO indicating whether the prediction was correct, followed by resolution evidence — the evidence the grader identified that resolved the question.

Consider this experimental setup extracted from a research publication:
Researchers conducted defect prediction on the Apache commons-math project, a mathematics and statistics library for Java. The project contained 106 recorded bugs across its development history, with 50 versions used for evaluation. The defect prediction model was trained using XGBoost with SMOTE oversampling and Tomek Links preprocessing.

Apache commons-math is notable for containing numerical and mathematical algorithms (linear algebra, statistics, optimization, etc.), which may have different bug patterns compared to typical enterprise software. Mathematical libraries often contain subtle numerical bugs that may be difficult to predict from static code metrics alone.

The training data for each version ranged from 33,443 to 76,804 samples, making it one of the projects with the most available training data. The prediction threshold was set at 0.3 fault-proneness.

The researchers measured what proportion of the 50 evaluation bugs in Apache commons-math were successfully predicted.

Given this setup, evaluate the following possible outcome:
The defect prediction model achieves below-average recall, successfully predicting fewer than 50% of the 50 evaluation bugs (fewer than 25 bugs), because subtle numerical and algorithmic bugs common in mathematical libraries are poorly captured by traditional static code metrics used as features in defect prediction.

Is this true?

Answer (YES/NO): NO